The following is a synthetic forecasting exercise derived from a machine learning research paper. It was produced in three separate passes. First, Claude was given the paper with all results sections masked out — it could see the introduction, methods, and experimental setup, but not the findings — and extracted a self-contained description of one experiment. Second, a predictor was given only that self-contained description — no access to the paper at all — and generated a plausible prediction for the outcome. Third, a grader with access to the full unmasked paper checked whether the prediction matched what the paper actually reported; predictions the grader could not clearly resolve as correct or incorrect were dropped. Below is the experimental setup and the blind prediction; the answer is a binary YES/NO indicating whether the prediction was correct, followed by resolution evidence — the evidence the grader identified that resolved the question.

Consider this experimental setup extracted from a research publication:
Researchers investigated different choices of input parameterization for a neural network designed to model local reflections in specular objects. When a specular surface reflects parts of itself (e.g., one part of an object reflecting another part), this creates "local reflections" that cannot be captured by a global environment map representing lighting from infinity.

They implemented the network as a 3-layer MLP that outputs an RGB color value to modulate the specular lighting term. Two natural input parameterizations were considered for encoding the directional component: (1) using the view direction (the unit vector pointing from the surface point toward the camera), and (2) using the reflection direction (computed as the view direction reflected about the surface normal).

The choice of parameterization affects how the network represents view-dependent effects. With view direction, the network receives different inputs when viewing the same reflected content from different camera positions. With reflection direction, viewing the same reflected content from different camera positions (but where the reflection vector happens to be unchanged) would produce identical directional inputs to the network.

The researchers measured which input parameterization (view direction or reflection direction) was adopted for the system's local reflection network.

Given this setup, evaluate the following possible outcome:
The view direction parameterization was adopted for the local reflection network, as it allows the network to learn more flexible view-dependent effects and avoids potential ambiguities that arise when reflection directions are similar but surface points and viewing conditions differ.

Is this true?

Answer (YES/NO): NO